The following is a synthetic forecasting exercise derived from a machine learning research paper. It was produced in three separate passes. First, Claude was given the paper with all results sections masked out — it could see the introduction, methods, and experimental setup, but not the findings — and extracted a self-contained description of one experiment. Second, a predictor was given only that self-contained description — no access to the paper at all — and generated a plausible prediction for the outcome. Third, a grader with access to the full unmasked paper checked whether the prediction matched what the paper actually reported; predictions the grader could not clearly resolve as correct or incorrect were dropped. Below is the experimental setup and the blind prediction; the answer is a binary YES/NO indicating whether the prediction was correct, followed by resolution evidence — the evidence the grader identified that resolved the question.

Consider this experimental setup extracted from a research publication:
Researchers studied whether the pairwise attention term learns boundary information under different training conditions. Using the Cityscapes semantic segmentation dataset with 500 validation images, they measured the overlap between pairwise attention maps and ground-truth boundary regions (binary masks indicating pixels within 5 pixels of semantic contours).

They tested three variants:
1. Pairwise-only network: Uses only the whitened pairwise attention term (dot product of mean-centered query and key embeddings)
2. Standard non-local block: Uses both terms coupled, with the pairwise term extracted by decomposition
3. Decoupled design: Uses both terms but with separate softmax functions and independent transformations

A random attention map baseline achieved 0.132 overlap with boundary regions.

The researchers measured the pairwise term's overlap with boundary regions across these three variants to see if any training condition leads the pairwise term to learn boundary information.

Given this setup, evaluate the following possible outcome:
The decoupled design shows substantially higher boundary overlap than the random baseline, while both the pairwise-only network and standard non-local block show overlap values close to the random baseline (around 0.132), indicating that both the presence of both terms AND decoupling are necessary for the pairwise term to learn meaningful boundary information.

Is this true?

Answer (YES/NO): NO